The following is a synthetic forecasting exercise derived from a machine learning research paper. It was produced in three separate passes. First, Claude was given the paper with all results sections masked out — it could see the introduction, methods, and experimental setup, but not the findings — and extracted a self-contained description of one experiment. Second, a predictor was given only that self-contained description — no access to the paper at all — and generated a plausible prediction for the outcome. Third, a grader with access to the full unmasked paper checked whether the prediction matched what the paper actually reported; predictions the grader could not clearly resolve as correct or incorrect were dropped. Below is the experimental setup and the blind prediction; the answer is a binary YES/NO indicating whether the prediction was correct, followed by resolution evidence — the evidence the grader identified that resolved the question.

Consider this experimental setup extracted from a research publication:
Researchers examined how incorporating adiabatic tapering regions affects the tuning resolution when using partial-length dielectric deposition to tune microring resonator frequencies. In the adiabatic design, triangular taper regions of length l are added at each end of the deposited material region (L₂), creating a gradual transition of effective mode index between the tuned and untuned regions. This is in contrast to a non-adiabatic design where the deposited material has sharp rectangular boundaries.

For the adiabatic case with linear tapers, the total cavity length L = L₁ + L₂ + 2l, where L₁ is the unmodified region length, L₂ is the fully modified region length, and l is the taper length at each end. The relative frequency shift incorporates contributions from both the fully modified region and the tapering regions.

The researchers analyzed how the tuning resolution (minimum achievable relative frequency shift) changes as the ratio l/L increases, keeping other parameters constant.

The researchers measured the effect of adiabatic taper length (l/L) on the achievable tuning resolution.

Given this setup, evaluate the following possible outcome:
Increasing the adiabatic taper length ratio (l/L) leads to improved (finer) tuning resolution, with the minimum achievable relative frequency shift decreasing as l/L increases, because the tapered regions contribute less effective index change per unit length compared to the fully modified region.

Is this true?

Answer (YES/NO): NO